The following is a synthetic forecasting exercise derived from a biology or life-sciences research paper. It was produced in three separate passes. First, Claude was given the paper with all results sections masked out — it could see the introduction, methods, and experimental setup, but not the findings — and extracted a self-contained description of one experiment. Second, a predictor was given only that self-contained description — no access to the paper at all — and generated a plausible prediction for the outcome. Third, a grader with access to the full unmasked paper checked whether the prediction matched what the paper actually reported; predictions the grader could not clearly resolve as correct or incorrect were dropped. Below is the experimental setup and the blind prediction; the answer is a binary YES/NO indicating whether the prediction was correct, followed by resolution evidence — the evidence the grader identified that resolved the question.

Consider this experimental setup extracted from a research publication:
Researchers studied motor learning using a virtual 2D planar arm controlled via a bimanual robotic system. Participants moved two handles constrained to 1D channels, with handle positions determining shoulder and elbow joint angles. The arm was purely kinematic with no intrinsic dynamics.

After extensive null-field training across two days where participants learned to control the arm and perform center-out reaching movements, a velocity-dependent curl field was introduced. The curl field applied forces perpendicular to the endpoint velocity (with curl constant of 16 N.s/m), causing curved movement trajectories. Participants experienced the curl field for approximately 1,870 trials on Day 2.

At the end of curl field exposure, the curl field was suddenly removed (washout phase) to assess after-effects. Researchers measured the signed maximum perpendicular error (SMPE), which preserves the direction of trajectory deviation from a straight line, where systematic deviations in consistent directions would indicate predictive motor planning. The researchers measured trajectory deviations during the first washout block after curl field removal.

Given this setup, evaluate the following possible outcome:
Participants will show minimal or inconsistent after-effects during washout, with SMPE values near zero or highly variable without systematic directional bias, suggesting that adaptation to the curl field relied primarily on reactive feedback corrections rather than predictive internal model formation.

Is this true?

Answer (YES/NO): NO